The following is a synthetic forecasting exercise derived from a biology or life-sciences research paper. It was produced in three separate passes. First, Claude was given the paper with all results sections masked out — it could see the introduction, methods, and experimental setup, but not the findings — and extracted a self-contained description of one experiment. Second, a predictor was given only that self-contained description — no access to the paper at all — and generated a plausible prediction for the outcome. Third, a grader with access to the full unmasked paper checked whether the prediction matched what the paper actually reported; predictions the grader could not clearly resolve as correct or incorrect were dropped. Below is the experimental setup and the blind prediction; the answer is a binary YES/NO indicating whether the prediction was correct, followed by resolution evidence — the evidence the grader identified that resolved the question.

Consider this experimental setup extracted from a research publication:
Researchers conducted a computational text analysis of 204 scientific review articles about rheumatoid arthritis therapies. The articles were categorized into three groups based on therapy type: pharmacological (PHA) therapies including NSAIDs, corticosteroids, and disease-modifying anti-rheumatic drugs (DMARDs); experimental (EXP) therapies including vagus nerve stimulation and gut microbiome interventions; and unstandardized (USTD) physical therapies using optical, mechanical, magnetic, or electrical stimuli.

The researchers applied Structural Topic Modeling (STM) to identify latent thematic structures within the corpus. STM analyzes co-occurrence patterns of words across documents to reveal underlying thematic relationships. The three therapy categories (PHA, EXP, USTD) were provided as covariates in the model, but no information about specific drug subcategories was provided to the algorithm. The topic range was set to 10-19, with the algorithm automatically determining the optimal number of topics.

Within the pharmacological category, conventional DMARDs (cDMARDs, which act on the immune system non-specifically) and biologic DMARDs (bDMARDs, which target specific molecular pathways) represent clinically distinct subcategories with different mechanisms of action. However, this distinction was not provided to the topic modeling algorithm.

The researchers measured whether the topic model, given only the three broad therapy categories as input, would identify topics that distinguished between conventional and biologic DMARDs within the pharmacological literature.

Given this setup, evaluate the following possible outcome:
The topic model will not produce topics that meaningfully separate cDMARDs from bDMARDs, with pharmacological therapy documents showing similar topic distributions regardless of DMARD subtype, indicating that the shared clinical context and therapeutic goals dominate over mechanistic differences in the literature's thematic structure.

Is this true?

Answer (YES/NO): NO